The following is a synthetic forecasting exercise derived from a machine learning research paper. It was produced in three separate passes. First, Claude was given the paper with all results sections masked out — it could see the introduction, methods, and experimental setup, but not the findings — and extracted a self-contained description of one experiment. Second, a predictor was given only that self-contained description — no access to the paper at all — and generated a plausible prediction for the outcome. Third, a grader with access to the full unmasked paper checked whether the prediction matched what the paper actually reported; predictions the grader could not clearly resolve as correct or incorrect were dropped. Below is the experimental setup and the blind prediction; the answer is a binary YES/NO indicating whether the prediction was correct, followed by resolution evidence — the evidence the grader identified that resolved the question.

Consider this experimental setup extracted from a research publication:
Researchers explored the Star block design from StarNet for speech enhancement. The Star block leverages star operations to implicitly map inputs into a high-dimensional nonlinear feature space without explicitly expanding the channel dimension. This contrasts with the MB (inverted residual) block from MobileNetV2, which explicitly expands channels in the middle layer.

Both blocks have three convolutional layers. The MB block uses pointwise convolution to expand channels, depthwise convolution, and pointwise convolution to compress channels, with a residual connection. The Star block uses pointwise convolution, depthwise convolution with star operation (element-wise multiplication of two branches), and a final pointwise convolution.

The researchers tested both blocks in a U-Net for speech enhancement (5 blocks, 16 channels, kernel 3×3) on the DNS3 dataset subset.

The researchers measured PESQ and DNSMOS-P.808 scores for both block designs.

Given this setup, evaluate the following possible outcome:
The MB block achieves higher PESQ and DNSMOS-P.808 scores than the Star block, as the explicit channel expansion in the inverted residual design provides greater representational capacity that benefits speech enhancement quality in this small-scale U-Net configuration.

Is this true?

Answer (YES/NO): YES